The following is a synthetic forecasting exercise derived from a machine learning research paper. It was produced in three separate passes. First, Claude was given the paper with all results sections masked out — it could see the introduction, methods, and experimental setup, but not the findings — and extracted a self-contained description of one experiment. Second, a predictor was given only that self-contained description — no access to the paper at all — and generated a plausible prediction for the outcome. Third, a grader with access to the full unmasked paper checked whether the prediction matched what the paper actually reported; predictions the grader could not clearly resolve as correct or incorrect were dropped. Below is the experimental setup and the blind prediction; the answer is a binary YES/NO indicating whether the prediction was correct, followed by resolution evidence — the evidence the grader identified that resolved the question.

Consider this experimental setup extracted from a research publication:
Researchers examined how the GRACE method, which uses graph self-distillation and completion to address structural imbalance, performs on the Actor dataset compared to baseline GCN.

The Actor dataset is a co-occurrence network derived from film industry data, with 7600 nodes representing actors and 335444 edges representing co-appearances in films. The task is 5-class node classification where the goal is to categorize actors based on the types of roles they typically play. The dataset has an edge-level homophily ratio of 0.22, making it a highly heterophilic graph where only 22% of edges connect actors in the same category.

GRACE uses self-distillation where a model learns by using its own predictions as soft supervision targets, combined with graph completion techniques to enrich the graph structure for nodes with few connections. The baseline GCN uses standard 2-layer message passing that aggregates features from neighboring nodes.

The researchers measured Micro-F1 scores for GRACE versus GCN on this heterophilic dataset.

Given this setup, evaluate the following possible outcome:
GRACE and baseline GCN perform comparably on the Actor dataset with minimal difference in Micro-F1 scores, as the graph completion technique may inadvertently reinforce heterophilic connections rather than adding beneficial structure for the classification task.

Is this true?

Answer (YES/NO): NO